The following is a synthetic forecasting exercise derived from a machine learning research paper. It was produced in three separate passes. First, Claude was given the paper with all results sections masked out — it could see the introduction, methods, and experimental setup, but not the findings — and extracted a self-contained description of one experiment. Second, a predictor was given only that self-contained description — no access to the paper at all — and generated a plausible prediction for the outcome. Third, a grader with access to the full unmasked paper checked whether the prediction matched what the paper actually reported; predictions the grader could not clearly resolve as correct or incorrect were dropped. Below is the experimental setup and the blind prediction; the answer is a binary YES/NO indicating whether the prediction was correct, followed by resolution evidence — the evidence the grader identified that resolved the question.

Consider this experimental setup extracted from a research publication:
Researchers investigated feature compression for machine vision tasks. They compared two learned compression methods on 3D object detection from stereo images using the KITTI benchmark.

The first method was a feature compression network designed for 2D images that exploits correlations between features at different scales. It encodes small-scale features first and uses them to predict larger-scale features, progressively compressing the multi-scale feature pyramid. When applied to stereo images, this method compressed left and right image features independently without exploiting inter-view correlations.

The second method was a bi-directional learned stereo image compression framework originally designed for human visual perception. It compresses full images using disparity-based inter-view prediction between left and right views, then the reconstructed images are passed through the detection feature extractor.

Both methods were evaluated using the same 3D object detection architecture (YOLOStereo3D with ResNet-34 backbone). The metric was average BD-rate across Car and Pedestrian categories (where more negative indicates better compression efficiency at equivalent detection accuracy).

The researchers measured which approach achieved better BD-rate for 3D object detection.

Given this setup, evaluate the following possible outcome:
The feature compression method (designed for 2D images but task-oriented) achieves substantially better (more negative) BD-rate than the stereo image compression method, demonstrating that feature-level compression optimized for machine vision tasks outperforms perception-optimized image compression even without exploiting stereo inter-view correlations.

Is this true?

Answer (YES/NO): NO